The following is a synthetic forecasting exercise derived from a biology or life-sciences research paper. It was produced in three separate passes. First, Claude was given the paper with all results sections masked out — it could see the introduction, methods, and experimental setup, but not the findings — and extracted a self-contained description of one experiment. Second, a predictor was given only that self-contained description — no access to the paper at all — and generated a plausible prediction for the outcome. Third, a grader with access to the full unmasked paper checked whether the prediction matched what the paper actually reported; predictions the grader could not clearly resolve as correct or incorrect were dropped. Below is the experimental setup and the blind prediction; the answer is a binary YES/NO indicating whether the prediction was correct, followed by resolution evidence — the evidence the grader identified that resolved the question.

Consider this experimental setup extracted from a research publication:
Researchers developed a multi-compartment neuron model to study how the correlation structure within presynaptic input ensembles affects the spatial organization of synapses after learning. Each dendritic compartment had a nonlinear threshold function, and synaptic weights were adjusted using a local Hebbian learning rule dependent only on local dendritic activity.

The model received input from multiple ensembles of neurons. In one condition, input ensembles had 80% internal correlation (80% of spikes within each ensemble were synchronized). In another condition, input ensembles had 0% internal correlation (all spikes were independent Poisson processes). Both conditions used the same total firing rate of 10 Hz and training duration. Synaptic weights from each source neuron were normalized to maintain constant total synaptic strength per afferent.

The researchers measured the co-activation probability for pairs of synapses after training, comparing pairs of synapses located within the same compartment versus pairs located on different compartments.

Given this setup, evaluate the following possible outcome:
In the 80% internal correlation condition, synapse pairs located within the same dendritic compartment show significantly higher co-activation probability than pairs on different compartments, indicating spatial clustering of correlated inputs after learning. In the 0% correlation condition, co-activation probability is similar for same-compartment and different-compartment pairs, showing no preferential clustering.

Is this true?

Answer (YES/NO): YES